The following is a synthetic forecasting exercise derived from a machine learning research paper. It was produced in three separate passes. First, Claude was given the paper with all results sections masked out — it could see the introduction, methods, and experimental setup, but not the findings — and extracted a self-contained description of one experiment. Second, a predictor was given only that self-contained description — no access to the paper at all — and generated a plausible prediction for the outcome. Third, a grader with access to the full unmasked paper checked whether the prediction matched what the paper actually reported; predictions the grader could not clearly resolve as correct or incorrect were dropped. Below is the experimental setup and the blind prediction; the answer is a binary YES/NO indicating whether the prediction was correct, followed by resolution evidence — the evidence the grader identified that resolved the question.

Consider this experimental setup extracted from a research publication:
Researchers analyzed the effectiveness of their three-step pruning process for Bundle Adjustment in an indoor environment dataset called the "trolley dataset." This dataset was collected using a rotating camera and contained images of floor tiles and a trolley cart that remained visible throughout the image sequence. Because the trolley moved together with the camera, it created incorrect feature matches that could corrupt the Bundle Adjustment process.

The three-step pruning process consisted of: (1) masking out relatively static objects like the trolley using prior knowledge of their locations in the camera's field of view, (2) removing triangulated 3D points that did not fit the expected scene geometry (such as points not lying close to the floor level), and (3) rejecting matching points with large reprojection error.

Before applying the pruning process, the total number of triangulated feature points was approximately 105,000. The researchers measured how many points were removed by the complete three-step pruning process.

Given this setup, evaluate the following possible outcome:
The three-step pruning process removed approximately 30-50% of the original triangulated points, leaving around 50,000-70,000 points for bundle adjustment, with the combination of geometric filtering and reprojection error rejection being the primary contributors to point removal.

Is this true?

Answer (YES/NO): NO